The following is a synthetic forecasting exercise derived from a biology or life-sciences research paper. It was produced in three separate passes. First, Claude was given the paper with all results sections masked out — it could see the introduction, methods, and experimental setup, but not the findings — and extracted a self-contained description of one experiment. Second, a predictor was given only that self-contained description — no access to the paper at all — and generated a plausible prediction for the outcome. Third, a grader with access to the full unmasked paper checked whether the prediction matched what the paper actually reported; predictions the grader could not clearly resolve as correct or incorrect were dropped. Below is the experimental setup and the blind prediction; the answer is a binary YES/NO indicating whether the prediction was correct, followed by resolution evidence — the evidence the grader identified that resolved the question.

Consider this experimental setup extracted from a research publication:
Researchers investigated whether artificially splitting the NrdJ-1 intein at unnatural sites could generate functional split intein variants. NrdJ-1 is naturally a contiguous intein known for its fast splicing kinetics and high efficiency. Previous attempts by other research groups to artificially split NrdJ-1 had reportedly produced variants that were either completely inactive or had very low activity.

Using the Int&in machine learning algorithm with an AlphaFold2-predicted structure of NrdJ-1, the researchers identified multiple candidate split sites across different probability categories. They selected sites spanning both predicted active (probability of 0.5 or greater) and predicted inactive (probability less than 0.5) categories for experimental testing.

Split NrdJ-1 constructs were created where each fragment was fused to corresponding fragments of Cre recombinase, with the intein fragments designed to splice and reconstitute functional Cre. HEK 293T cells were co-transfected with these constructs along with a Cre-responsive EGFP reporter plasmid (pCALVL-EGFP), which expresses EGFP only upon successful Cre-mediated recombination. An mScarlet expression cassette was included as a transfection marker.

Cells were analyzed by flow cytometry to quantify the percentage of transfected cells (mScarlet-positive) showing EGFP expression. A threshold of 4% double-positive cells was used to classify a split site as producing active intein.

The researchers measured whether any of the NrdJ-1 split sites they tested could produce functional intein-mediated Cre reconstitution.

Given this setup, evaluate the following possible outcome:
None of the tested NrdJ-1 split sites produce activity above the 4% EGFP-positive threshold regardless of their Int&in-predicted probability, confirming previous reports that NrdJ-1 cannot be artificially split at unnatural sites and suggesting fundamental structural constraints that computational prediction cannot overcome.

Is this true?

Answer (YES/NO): NO